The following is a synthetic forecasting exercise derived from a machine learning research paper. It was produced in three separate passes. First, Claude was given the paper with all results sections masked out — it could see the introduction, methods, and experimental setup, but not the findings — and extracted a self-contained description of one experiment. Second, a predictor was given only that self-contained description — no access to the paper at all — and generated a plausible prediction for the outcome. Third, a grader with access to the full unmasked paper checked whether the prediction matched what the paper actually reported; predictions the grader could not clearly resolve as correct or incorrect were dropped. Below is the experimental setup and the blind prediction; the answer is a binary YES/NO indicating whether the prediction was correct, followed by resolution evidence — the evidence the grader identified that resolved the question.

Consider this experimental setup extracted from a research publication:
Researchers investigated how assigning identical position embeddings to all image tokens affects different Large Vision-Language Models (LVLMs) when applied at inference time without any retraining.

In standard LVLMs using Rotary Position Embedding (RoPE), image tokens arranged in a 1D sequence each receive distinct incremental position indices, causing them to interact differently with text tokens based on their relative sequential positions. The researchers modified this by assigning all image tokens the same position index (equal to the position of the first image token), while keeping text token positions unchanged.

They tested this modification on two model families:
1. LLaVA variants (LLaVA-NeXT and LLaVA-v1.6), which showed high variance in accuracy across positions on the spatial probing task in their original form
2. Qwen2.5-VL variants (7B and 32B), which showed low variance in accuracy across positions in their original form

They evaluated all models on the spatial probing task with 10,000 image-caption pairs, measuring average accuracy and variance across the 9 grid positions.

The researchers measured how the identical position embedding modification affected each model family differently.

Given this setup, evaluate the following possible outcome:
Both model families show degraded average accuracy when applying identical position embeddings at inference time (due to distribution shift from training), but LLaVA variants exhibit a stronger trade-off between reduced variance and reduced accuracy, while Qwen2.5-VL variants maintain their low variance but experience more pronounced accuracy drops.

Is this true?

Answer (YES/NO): NO